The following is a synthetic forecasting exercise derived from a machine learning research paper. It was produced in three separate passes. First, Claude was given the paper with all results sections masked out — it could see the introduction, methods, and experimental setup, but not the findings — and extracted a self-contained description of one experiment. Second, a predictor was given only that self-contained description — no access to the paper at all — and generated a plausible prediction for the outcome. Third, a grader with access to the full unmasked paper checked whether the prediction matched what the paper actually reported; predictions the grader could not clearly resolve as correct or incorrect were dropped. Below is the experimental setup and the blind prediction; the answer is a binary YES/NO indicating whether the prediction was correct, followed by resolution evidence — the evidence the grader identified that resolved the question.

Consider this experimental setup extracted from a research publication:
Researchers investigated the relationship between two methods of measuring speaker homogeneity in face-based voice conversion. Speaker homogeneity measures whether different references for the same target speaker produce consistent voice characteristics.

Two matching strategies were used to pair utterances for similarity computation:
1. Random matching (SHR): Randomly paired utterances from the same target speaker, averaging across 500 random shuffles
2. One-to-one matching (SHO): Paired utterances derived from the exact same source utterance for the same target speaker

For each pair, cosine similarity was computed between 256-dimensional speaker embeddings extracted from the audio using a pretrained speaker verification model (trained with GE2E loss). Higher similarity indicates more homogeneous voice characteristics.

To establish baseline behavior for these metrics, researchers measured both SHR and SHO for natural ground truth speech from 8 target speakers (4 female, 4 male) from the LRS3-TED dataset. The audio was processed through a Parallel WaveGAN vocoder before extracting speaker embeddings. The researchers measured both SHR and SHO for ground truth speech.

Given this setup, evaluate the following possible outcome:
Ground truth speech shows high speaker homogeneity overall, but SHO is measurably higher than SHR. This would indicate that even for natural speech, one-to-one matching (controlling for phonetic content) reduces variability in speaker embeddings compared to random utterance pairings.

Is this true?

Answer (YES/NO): YES